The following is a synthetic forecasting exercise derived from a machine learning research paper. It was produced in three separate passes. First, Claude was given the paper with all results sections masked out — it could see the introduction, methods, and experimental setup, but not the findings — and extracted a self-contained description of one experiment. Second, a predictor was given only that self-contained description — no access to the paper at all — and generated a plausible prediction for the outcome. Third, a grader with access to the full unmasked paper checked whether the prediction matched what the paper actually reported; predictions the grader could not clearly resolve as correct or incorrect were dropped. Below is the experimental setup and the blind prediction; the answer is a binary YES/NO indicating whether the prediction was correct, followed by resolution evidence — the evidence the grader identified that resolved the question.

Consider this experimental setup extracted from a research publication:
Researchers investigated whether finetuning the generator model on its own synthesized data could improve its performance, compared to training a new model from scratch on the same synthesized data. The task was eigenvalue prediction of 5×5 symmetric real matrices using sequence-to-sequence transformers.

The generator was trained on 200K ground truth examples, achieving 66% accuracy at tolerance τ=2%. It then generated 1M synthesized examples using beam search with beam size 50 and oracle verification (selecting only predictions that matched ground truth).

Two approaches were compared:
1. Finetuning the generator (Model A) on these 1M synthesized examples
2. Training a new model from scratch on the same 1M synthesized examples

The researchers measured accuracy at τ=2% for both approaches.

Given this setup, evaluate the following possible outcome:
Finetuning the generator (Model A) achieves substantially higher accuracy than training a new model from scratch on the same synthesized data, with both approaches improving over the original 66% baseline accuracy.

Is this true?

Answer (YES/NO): NO